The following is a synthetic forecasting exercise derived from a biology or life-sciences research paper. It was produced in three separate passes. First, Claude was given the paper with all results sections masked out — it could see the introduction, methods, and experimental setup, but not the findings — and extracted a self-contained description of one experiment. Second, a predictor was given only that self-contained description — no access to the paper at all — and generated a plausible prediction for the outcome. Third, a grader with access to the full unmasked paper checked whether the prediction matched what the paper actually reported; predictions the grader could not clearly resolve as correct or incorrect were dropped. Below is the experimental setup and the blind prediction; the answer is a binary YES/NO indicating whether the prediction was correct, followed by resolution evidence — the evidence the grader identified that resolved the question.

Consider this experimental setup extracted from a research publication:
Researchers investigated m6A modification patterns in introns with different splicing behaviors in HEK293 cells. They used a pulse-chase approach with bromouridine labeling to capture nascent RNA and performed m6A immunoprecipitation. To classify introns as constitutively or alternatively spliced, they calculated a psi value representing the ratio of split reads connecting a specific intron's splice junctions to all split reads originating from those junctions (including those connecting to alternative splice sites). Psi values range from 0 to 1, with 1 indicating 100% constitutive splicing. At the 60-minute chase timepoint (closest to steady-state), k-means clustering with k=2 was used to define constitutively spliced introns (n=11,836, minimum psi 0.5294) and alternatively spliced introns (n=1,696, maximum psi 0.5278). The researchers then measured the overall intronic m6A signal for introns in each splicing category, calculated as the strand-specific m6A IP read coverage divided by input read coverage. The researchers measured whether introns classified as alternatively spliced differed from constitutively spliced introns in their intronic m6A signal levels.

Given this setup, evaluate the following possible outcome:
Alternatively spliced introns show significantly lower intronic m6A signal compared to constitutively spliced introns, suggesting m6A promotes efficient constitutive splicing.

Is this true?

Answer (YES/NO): NO